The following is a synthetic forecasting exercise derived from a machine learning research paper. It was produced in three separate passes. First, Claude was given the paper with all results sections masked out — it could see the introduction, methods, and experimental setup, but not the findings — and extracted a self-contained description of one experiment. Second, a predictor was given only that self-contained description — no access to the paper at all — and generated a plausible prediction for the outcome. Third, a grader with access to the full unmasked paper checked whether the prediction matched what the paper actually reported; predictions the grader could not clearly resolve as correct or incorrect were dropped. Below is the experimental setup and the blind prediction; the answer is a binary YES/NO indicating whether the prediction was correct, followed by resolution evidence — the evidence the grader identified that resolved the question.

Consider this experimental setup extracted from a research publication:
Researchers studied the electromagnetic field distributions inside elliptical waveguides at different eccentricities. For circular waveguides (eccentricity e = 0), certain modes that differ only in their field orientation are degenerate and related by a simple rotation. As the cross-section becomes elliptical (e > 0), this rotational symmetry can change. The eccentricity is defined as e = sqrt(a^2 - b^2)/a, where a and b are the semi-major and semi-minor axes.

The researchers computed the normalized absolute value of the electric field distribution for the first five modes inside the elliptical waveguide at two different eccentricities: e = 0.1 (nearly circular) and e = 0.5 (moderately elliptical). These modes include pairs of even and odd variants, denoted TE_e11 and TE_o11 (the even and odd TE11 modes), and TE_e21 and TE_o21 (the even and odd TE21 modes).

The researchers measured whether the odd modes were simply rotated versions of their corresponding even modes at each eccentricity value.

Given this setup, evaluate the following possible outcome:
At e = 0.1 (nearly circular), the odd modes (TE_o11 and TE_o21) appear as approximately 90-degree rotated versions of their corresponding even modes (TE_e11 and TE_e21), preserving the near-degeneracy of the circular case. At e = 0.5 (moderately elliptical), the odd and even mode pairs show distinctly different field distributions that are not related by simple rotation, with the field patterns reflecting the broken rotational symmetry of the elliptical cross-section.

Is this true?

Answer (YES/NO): YES